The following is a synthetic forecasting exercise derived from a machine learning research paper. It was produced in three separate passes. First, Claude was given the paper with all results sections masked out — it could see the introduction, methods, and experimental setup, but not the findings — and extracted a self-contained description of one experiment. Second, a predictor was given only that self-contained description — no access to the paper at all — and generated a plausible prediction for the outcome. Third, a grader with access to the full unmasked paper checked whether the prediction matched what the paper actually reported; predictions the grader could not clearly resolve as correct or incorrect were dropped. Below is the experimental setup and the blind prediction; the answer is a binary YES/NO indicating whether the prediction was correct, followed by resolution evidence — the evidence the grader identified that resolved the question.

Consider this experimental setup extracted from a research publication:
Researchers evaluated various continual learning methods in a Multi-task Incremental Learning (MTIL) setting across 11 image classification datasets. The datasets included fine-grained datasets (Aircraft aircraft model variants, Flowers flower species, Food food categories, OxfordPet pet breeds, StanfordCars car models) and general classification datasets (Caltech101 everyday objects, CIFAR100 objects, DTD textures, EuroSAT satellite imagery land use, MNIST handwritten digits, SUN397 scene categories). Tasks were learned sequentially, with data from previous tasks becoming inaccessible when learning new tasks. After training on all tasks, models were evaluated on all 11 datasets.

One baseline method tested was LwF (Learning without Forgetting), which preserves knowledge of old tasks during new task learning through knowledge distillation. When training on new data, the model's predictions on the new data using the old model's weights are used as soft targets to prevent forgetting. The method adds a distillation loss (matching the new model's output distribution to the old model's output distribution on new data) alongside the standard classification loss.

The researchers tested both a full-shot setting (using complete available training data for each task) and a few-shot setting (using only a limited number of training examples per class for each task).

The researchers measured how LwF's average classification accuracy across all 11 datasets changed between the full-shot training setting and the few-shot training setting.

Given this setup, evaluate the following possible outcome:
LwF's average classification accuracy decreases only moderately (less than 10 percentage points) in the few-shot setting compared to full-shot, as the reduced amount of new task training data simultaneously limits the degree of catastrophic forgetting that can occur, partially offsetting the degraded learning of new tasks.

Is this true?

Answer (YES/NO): NO